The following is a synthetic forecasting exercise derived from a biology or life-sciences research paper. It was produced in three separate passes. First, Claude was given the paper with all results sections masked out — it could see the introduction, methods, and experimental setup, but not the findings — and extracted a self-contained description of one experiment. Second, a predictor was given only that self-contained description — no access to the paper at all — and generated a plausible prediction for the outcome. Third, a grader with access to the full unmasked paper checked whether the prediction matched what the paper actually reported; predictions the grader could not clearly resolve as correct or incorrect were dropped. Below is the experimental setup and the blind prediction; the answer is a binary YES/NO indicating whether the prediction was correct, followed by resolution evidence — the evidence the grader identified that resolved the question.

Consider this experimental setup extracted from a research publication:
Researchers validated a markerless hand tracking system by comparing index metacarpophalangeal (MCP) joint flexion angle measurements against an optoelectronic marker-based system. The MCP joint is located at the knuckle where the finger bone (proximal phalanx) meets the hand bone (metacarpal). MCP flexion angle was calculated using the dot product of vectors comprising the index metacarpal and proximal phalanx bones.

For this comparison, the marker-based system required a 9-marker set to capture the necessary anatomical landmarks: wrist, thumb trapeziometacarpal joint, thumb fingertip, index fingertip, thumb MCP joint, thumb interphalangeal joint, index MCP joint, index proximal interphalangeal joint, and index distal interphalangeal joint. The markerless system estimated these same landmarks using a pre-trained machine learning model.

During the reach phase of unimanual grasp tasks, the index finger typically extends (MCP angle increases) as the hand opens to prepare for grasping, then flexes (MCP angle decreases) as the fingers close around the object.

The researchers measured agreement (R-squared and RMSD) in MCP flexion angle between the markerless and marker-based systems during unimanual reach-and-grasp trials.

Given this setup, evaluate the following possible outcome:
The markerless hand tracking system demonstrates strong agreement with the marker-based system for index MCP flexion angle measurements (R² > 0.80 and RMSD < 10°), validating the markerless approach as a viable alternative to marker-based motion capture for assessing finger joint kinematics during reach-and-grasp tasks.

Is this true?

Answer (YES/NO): YES